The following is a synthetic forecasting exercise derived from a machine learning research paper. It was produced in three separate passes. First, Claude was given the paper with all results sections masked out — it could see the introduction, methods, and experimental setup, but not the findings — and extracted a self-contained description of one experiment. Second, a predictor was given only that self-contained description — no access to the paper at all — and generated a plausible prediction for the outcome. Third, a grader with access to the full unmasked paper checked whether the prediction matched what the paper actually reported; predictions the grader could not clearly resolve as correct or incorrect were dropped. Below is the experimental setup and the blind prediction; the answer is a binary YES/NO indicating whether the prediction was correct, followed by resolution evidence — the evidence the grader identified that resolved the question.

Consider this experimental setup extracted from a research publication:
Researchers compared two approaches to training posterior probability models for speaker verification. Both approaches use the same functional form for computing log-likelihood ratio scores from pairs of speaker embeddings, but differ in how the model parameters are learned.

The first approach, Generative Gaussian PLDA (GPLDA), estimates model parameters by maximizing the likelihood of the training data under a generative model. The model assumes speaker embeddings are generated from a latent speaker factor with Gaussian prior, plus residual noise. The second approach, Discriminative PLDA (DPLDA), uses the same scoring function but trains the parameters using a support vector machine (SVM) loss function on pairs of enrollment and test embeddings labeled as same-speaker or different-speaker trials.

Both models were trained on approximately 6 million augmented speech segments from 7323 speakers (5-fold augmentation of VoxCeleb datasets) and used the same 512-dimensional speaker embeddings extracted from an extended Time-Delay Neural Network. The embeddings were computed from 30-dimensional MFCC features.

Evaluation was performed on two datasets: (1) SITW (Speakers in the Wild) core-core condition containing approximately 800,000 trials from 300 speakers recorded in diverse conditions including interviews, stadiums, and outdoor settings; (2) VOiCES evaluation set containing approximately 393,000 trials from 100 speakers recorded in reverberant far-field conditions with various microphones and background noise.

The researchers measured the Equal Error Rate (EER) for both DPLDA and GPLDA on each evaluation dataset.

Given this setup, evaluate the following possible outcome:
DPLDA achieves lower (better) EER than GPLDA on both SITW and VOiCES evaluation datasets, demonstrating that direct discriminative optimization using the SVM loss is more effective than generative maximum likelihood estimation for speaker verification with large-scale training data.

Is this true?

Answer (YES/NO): NO